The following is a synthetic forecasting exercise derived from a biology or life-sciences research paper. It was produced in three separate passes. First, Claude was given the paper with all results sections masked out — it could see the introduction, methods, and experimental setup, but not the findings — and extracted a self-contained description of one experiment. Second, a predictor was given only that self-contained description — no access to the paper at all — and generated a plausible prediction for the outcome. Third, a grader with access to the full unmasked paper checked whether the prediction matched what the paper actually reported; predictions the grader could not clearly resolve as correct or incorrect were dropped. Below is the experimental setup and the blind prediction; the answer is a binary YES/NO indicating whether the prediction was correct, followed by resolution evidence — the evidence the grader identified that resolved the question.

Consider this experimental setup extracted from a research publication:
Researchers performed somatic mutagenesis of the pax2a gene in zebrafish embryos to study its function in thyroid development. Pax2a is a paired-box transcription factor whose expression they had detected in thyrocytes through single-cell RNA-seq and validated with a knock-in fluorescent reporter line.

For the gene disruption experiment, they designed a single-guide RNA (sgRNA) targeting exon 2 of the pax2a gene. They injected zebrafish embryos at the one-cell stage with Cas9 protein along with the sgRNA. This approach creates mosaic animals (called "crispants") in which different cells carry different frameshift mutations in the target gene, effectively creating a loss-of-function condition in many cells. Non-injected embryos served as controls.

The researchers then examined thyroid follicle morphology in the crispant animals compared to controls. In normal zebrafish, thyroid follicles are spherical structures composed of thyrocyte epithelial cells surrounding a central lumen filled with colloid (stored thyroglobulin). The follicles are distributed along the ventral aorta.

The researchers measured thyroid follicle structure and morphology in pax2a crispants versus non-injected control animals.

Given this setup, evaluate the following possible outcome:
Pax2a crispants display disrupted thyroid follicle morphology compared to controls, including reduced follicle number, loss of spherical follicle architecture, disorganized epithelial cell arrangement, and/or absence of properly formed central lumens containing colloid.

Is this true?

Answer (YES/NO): YES